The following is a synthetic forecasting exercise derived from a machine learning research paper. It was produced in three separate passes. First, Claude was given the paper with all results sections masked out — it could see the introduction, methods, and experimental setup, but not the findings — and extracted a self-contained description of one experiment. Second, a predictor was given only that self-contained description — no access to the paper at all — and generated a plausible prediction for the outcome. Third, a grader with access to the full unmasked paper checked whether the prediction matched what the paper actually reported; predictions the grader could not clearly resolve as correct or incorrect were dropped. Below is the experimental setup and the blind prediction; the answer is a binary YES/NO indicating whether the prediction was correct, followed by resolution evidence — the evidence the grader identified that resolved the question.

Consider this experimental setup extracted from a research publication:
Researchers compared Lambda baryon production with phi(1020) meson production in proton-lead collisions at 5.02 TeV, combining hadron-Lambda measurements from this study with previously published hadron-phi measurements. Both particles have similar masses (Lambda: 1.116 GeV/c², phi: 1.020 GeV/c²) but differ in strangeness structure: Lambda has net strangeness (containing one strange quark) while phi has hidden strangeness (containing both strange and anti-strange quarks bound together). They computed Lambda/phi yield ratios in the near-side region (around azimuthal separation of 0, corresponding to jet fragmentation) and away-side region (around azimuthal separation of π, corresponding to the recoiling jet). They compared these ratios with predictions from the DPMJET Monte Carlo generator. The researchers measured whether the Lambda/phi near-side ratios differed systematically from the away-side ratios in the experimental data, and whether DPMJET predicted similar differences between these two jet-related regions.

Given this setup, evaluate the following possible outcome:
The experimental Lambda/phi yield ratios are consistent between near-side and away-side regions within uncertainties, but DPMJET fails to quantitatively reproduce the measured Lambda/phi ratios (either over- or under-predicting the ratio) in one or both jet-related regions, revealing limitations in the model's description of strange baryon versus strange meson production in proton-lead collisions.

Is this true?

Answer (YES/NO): NO